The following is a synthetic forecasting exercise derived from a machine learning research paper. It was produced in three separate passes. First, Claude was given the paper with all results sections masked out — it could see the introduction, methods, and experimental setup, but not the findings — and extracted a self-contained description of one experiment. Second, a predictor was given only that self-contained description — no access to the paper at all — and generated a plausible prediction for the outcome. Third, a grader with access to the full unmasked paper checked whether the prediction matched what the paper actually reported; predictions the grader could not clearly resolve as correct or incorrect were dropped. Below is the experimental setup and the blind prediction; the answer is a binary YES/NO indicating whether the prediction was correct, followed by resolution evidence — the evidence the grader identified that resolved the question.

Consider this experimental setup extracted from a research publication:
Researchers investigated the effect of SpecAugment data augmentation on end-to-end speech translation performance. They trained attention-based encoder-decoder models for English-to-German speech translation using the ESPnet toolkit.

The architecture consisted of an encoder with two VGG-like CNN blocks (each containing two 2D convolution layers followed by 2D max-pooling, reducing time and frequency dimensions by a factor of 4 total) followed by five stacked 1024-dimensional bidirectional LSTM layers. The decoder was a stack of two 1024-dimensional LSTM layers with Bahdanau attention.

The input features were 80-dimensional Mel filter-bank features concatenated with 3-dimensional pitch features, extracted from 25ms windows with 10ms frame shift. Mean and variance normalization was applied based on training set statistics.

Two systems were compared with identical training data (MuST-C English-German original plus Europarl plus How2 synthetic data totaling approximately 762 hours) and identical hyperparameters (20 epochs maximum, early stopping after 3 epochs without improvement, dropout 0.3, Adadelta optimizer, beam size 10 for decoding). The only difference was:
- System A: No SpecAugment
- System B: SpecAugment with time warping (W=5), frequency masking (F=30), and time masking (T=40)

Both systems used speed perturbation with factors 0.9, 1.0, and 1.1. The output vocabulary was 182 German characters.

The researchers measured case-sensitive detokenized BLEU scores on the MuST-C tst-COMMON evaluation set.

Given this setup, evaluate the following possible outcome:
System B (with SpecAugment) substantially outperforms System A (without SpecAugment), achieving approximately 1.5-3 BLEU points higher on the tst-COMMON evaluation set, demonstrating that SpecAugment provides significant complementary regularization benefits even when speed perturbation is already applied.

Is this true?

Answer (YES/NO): YES